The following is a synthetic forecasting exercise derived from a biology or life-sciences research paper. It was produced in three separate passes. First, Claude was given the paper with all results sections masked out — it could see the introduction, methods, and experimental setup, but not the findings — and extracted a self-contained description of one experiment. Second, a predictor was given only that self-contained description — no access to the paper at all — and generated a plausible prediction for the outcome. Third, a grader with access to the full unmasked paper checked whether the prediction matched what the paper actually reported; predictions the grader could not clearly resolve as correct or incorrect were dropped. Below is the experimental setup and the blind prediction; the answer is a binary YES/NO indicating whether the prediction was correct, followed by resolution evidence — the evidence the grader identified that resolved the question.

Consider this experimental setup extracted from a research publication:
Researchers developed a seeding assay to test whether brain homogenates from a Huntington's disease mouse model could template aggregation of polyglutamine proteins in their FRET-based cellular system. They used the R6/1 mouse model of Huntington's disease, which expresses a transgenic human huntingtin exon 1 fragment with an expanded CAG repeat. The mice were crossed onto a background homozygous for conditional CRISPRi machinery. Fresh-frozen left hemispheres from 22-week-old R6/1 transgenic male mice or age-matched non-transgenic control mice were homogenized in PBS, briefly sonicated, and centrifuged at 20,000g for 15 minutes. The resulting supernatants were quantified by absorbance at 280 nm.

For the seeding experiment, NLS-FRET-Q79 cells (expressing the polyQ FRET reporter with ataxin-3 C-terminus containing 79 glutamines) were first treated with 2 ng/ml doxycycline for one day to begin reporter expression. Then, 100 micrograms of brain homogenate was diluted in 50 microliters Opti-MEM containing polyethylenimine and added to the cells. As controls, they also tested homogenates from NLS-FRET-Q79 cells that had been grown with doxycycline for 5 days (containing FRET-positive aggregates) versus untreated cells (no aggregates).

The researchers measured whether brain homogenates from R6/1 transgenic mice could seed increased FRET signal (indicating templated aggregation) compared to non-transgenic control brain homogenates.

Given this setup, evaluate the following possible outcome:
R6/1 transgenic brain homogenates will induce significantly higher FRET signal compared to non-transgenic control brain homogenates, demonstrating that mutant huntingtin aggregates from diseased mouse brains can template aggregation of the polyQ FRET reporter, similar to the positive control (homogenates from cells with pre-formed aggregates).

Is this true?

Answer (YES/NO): YES